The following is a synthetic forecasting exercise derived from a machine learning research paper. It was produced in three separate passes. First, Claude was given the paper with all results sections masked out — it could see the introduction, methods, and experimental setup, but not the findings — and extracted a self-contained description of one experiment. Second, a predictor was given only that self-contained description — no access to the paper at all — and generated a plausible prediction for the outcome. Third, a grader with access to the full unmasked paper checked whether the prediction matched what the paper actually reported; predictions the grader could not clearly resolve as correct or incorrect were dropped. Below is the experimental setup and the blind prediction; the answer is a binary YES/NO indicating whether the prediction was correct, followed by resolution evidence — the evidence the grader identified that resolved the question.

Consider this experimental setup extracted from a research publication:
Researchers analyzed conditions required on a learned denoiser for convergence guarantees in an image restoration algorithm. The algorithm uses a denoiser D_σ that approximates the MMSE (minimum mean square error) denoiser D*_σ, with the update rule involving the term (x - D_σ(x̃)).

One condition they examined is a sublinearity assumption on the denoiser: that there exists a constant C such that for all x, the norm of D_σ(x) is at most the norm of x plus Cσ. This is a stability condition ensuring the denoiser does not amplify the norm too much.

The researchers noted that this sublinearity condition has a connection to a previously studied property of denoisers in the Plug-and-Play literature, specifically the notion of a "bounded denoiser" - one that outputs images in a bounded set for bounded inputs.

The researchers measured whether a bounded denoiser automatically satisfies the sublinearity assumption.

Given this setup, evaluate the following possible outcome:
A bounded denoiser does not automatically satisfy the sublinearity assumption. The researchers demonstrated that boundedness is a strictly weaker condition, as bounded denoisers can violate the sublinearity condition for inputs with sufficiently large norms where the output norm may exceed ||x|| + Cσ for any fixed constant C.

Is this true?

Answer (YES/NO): NO